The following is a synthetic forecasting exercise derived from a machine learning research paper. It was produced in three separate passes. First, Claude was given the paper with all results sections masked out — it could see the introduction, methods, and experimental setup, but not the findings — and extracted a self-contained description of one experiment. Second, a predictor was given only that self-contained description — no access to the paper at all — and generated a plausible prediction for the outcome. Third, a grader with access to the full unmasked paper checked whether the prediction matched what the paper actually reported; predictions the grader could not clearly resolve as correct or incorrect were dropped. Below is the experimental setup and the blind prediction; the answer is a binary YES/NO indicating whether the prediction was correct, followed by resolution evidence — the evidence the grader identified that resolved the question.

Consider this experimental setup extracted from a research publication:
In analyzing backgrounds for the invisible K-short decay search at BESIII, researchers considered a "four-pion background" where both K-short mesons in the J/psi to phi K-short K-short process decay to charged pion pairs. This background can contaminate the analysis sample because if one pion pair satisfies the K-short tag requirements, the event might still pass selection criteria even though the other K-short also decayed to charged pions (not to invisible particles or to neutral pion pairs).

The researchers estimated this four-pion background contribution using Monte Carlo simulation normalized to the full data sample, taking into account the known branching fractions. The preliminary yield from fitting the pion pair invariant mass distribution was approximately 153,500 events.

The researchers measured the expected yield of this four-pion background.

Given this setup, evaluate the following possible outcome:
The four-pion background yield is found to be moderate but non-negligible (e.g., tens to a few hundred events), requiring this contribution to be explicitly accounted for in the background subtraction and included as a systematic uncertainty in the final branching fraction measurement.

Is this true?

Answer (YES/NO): NO